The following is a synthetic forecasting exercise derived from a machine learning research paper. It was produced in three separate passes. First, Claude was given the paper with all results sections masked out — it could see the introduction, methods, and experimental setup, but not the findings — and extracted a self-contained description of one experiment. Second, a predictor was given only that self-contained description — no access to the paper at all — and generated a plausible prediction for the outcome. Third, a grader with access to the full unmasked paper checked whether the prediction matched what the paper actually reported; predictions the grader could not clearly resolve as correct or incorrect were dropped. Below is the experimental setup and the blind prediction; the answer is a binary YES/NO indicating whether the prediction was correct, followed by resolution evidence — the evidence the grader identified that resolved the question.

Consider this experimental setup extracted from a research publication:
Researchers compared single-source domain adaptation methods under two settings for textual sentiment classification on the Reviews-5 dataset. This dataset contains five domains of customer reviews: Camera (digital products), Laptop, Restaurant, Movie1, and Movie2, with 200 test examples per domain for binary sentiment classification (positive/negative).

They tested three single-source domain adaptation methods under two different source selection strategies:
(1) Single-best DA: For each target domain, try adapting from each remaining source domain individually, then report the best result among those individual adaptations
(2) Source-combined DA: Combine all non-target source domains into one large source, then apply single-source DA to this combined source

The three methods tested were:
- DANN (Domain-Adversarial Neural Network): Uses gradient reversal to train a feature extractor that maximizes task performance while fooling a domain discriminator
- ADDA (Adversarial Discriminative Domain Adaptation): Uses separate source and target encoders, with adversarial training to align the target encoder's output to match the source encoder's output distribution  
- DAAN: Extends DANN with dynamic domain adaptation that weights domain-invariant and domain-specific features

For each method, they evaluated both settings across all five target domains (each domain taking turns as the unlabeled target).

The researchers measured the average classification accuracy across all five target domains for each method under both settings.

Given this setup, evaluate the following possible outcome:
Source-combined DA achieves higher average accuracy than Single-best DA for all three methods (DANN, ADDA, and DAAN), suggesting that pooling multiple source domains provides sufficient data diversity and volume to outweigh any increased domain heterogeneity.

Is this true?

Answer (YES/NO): NO